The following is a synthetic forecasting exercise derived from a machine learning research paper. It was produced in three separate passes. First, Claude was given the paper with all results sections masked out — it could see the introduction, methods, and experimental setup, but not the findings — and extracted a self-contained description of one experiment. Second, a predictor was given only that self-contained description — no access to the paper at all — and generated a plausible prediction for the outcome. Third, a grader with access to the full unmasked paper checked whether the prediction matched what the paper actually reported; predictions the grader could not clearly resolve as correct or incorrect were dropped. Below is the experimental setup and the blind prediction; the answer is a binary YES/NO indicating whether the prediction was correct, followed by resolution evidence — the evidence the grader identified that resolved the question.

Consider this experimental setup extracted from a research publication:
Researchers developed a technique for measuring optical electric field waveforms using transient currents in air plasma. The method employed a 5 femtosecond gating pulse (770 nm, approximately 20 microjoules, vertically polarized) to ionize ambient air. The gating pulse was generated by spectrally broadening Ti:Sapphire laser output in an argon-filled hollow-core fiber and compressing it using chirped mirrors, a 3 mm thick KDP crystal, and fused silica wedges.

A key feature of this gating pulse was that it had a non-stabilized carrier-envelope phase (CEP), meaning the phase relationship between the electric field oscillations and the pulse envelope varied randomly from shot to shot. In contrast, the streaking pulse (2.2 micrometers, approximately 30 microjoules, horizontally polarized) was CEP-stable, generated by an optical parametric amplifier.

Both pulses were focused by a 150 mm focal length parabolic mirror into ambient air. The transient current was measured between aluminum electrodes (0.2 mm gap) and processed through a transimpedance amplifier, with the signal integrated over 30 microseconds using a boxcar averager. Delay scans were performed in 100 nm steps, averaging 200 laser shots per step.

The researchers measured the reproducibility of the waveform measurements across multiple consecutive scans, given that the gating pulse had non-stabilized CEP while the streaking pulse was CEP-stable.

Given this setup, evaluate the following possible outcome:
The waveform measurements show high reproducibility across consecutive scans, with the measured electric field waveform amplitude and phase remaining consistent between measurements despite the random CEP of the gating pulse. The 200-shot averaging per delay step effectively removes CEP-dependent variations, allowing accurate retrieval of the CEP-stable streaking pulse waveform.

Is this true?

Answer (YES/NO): YES